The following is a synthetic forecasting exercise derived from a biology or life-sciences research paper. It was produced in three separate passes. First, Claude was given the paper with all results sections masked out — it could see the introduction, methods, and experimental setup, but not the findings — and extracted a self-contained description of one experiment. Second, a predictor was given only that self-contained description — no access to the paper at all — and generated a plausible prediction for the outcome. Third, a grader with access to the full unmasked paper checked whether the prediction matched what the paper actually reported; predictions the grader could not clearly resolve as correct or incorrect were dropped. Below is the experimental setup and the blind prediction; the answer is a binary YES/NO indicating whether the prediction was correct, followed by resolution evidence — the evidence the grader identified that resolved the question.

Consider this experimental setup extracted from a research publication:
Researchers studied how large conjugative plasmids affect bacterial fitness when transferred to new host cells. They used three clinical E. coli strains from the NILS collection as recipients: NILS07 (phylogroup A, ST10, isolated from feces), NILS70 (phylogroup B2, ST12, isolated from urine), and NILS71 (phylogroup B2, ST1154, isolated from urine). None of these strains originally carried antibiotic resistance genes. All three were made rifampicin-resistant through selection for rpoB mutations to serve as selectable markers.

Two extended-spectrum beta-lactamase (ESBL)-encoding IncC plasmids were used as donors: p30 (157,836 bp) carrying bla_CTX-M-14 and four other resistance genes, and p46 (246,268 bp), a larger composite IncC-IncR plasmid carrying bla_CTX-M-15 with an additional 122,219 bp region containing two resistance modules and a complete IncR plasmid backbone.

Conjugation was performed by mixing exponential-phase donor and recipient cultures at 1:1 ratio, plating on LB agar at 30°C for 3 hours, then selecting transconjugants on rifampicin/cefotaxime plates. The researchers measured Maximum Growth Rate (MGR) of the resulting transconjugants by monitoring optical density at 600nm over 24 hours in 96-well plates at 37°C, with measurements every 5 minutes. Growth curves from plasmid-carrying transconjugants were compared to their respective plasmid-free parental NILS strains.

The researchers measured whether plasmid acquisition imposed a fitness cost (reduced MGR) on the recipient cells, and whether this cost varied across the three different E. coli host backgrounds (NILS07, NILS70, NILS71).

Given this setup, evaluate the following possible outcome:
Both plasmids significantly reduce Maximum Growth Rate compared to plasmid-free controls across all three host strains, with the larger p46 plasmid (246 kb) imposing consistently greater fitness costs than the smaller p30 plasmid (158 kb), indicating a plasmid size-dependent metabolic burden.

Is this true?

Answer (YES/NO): NO